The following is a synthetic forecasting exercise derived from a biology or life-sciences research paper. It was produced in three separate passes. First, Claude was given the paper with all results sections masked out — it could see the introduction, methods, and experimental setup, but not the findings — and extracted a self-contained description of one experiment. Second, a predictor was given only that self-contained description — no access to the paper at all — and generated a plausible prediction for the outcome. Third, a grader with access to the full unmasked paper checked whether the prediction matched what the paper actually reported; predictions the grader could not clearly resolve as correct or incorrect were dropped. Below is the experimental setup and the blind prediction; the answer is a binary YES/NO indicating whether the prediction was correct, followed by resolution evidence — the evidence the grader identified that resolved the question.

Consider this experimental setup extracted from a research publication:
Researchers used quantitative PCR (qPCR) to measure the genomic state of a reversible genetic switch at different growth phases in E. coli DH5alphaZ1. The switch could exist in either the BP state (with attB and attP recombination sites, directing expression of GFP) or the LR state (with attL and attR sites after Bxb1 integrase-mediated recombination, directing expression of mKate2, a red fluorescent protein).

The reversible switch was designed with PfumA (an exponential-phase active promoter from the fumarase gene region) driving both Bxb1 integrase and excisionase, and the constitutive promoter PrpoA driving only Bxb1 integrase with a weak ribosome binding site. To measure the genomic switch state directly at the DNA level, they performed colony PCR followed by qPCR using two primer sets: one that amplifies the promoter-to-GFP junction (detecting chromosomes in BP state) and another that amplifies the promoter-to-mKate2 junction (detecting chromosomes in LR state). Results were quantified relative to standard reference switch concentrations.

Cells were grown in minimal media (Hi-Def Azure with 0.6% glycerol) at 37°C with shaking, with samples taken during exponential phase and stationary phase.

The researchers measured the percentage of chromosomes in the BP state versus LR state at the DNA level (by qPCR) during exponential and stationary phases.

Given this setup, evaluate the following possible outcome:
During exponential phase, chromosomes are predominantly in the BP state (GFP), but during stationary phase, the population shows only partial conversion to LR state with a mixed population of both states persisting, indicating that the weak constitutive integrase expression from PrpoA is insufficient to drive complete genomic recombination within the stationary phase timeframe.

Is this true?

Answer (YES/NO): NO